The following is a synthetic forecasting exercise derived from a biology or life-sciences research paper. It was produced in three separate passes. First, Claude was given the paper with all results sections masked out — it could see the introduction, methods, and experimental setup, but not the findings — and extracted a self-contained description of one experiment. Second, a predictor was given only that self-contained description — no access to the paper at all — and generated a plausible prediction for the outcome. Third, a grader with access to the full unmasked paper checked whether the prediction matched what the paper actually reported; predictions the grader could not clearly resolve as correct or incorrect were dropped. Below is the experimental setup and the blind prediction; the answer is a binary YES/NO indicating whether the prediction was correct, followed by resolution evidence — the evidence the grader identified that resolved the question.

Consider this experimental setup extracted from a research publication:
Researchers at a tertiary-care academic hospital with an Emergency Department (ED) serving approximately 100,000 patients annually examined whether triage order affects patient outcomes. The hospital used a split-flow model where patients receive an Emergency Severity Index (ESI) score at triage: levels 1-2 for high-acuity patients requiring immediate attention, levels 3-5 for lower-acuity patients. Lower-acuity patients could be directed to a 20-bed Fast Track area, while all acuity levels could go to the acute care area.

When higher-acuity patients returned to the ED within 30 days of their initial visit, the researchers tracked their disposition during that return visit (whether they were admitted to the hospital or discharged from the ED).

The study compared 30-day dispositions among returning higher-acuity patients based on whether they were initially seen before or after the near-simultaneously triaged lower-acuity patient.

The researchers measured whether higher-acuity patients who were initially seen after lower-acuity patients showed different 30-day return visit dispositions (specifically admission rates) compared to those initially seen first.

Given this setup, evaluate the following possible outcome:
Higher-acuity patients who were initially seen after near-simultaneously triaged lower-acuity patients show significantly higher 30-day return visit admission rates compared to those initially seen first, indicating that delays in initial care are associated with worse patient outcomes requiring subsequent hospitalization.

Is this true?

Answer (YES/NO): NO